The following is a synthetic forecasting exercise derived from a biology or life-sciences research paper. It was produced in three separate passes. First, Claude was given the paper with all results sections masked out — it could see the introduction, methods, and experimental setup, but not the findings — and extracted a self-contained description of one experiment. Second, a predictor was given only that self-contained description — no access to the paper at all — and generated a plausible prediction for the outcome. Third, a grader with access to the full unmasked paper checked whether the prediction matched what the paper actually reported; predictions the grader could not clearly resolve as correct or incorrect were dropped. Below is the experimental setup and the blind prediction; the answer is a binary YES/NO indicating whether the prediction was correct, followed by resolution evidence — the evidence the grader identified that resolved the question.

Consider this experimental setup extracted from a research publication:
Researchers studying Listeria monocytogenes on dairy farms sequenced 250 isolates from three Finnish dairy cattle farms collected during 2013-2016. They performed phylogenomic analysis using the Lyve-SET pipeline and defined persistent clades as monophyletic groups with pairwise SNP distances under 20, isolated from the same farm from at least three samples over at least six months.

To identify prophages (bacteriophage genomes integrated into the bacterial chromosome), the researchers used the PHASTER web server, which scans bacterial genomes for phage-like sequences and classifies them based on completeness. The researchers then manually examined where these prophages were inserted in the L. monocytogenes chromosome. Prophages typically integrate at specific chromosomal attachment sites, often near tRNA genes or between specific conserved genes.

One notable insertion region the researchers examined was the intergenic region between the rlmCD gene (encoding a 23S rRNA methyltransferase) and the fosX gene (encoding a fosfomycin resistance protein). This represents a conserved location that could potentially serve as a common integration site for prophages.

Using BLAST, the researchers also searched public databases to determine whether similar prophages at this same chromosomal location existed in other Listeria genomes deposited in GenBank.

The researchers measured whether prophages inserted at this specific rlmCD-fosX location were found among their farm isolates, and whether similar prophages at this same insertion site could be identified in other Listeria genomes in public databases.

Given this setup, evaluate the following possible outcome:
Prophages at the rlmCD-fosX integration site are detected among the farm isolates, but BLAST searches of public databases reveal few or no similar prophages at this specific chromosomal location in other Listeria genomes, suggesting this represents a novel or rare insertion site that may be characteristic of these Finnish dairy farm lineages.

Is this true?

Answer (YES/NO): NO